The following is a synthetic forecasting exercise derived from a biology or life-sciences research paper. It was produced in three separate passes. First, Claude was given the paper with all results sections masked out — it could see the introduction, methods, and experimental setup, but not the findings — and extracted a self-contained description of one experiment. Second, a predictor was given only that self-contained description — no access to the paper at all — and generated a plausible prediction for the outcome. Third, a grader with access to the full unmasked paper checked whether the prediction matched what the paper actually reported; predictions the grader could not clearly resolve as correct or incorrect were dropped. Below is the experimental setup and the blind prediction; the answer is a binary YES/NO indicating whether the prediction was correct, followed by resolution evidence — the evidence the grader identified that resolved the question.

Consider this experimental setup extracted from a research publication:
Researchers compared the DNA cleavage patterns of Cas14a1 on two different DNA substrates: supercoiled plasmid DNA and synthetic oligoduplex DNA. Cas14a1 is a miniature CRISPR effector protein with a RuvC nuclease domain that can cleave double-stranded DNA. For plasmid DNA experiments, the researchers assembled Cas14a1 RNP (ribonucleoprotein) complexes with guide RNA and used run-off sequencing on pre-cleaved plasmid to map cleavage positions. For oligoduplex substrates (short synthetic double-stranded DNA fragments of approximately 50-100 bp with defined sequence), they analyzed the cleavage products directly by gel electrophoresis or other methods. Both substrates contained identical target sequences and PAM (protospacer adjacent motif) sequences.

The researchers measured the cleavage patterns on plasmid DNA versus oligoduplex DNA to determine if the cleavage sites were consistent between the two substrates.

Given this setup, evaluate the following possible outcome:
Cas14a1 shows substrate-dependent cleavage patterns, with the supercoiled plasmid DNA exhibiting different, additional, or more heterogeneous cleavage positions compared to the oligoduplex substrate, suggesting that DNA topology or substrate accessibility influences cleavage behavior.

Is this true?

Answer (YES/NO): NO